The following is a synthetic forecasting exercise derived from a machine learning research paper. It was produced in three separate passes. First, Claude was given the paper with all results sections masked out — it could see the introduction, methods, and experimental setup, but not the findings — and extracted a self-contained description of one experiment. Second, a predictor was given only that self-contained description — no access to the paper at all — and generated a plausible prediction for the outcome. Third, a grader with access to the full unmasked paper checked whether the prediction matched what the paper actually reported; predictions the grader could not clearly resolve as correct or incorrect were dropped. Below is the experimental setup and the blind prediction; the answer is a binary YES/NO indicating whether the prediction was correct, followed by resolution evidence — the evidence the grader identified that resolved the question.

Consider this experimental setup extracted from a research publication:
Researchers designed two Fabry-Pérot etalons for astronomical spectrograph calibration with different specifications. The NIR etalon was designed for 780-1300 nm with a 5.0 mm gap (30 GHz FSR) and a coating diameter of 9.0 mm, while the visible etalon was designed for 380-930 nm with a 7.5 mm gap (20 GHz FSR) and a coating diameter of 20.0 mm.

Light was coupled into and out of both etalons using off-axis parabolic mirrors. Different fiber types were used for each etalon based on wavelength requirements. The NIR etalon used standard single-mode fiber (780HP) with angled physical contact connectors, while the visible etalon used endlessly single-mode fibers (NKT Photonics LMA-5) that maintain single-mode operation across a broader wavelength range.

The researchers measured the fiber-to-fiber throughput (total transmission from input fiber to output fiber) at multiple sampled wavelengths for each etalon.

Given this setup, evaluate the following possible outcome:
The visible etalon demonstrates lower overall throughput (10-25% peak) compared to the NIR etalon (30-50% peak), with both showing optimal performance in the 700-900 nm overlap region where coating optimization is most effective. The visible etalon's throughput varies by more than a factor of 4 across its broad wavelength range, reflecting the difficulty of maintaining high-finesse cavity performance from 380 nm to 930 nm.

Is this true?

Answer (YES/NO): NO